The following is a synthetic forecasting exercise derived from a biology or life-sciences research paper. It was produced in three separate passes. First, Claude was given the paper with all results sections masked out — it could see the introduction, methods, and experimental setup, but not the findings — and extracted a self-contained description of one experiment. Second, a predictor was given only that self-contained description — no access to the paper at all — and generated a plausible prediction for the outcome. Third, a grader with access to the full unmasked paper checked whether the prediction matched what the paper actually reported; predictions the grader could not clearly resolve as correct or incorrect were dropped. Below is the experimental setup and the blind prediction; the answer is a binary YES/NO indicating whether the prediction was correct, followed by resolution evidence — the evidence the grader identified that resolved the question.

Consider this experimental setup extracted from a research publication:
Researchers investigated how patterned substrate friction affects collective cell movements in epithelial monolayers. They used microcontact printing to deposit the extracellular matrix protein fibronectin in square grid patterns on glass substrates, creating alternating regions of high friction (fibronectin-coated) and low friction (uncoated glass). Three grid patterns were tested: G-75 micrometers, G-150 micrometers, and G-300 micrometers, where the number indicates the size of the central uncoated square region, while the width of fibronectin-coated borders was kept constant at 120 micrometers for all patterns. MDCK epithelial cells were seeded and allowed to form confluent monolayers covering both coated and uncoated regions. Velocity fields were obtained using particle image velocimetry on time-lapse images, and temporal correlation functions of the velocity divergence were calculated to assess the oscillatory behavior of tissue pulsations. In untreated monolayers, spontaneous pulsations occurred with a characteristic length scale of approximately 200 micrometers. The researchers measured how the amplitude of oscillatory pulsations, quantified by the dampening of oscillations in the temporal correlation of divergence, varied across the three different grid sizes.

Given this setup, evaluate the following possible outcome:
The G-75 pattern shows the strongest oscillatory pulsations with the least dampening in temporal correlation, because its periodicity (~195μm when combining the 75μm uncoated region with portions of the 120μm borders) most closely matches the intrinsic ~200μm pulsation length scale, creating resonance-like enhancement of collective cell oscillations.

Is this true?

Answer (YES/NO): NO